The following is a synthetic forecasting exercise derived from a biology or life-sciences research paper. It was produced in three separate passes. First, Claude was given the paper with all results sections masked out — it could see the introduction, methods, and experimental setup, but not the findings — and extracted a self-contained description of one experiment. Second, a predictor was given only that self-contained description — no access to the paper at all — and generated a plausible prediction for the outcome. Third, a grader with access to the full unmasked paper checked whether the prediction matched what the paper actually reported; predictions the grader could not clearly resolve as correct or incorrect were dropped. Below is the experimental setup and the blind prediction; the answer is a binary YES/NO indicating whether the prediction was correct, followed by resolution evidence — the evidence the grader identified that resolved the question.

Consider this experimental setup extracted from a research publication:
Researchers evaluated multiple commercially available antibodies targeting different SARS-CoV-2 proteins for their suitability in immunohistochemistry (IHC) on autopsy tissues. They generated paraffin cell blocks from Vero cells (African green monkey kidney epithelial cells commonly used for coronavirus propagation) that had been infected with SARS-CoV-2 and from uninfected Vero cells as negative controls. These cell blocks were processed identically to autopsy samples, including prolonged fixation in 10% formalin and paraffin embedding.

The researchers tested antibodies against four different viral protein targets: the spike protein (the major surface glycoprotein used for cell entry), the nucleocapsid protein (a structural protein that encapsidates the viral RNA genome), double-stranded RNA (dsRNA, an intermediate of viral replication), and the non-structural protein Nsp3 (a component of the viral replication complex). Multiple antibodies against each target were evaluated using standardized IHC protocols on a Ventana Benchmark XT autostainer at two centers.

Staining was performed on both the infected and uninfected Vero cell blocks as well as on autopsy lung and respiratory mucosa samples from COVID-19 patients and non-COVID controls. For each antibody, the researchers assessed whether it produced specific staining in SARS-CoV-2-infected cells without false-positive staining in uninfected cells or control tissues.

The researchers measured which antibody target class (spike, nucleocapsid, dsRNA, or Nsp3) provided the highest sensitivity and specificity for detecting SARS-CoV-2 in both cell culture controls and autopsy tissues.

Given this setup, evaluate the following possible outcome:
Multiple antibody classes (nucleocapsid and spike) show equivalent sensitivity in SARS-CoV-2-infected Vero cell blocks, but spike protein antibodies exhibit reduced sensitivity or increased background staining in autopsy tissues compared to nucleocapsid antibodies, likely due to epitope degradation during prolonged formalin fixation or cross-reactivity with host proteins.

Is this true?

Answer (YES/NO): NO